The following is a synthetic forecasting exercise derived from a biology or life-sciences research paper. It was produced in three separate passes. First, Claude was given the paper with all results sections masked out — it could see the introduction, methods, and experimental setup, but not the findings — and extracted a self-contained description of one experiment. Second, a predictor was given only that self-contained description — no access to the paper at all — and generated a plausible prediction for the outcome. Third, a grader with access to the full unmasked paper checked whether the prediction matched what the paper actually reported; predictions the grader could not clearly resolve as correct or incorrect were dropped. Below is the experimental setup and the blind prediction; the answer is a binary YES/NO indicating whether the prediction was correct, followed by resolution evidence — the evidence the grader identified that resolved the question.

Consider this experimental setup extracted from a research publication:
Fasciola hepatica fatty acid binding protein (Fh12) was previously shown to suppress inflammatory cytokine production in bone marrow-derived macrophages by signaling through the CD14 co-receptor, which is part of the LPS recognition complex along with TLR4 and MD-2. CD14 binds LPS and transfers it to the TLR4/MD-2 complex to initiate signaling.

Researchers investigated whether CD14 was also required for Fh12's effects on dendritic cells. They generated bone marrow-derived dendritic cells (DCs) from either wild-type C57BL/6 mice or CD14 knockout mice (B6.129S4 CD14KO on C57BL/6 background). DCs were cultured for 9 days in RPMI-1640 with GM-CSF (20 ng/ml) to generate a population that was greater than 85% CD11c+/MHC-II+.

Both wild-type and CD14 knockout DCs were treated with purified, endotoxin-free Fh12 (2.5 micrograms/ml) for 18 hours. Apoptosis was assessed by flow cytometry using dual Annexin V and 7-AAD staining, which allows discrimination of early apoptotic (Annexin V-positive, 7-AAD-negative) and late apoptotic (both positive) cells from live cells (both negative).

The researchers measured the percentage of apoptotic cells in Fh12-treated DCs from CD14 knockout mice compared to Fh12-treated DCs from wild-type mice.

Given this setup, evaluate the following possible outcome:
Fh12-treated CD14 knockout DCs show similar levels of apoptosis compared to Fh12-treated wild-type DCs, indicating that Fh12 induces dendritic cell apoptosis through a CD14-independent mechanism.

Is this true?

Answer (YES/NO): YES